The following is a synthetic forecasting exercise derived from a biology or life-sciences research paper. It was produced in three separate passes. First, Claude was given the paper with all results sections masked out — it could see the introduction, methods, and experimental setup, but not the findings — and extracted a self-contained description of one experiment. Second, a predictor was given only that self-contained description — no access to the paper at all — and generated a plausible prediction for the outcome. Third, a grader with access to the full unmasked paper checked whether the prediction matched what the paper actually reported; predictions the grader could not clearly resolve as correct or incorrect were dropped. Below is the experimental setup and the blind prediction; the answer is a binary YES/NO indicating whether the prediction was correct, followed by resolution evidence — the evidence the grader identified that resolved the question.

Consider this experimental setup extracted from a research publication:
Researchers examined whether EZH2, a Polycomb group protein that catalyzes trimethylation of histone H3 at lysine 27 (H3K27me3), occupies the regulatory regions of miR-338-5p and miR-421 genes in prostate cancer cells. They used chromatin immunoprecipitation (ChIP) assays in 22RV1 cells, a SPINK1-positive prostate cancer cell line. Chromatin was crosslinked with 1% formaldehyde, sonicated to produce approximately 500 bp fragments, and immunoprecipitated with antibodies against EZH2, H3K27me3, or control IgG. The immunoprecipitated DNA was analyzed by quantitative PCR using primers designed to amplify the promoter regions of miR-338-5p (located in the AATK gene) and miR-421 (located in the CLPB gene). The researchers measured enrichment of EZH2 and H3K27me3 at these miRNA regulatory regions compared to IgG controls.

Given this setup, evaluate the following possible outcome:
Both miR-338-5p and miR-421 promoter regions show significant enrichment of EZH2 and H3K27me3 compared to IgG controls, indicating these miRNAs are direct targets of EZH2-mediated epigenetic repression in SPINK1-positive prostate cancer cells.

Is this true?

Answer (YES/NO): NO